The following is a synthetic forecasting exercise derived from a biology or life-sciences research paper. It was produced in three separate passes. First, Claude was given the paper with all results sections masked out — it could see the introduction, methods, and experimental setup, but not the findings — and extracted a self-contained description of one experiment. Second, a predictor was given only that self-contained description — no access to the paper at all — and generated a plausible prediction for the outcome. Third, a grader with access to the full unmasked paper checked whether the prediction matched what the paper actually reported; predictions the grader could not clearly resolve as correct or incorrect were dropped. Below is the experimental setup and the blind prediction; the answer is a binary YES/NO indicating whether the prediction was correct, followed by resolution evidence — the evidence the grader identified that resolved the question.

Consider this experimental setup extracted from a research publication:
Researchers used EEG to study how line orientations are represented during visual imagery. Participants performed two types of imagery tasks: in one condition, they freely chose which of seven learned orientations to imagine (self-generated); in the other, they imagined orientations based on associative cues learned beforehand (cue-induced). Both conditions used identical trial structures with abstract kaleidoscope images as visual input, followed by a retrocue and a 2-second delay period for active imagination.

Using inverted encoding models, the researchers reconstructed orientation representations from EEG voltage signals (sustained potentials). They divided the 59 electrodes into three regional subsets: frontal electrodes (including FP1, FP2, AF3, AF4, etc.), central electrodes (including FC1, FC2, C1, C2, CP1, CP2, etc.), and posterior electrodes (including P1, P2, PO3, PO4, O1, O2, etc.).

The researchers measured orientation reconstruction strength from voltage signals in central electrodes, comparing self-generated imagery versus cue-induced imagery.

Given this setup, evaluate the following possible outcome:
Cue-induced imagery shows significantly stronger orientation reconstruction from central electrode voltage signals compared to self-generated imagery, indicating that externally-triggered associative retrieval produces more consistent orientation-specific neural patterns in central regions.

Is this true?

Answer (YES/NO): NO